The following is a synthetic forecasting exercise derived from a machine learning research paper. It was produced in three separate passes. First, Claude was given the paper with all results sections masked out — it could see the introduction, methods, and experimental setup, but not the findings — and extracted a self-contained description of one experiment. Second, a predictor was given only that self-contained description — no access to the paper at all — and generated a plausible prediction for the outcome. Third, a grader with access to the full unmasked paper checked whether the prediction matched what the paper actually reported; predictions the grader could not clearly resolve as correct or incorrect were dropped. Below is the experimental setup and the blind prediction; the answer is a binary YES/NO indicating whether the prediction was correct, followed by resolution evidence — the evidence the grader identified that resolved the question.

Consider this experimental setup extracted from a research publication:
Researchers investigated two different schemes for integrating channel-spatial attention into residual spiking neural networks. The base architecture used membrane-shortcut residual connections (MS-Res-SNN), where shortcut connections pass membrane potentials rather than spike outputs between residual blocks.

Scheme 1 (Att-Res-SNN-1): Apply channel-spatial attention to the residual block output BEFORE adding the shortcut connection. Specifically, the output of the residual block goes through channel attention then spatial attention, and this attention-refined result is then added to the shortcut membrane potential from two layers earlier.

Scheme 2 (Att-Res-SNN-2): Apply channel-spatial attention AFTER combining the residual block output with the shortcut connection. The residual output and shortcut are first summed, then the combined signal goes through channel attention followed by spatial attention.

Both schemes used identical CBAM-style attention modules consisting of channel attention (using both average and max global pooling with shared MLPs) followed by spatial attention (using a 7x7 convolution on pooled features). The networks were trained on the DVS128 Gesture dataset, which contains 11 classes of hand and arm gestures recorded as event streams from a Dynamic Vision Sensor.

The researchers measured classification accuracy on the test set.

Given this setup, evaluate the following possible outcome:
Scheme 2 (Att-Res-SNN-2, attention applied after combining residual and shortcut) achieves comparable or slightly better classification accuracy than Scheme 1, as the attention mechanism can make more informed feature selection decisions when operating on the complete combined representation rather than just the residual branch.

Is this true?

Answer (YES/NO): NO